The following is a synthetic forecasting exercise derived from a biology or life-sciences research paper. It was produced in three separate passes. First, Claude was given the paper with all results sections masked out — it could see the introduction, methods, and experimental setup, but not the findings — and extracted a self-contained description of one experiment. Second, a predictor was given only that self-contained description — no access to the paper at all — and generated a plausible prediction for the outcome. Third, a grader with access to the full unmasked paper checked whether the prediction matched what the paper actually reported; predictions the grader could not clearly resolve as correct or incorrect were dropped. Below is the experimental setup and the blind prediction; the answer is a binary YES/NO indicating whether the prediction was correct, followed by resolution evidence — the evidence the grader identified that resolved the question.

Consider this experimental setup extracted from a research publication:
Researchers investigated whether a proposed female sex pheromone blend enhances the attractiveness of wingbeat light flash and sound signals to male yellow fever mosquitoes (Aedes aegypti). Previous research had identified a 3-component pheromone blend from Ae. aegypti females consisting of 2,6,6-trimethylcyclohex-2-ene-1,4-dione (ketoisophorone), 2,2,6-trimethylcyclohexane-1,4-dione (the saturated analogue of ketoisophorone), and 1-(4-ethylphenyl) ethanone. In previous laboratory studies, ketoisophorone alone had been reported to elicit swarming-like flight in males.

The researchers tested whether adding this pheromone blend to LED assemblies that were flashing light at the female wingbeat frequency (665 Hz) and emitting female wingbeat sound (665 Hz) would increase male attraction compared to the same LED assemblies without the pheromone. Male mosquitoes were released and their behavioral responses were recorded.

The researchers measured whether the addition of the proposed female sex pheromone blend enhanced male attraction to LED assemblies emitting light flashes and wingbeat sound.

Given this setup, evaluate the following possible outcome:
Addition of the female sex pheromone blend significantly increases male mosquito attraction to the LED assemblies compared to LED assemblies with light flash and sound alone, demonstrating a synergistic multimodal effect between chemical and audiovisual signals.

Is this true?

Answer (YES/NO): NO